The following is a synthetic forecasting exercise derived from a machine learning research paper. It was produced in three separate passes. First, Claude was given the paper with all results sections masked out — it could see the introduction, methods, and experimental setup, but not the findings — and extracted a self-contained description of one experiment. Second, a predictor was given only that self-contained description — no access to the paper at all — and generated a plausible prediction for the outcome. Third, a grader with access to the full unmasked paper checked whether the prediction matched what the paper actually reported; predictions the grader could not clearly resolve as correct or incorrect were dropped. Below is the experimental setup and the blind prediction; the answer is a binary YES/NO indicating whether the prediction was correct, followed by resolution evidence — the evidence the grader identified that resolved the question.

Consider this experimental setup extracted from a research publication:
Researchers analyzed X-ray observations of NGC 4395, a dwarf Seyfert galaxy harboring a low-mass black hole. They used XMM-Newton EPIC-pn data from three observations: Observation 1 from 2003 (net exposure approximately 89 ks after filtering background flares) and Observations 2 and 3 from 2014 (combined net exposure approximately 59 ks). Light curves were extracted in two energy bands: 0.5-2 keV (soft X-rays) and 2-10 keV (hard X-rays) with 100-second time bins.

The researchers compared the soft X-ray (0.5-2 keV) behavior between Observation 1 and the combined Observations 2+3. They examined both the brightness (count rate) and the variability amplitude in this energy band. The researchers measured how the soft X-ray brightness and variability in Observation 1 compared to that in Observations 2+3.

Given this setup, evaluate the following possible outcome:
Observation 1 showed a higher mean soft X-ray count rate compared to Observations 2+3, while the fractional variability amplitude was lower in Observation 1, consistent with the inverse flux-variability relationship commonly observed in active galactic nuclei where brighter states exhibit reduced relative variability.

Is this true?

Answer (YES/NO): NO